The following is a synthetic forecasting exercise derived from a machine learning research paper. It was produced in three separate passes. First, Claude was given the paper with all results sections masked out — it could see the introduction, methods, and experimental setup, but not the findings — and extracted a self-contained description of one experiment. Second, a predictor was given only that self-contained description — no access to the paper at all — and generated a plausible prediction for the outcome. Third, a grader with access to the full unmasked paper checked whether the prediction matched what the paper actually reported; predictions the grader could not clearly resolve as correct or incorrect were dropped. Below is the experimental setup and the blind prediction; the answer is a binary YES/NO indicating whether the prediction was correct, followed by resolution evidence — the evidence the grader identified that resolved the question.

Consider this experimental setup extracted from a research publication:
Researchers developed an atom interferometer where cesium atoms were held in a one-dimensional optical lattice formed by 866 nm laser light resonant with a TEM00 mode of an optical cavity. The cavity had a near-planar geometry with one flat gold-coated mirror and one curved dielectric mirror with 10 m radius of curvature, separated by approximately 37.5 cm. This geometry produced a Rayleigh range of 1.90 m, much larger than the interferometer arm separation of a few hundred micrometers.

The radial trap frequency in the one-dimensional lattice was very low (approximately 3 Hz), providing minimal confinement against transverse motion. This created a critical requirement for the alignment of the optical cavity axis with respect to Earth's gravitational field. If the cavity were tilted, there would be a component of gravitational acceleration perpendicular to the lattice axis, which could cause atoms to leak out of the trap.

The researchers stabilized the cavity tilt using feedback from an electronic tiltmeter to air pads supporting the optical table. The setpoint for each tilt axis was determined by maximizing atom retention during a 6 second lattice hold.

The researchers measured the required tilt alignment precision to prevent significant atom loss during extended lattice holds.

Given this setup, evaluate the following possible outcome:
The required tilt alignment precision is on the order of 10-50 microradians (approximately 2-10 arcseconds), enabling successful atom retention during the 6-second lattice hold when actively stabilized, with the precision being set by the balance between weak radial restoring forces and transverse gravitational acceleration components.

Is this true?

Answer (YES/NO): NO